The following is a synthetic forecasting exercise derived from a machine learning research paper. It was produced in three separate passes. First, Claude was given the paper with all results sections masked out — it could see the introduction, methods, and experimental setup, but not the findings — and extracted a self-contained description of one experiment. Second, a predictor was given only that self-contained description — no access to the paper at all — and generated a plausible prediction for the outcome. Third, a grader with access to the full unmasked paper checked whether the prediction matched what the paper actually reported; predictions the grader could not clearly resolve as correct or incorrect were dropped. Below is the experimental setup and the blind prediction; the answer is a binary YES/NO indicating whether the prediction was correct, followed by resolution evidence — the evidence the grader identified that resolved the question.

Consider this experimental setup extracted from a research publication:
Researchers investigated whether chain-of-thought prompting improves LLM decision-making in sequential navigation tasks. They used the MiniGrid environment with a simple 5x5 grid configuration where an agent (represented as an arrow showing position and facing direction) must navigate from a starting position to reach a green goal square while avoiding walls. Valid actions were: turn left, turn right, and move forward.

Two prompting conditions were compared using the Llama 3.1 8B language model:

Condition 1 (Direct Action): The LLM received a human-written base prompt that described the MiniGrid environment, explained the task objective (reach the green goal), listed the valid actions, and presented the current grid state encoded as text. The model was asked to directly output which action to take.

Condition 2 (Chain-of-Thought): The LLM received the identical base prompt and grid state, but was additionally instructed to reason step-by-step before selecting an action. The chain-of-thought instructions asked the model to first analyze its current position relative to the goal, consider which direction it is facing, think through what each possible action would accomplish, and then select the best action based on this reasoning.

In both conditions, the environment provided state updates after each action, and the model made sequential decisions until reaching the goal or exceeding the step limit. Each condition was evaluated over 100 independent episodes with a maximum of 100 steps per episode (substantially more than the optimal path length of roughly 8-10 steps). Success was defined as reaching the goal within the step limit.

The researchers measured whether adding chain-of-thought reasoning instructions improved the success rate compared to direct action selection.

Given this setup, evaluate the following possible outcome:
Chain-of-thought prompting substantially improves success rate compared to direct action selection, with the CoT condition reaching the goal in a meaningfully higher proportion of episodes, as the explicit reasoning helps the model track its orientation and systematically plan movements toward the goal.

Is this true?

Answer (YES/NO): NO